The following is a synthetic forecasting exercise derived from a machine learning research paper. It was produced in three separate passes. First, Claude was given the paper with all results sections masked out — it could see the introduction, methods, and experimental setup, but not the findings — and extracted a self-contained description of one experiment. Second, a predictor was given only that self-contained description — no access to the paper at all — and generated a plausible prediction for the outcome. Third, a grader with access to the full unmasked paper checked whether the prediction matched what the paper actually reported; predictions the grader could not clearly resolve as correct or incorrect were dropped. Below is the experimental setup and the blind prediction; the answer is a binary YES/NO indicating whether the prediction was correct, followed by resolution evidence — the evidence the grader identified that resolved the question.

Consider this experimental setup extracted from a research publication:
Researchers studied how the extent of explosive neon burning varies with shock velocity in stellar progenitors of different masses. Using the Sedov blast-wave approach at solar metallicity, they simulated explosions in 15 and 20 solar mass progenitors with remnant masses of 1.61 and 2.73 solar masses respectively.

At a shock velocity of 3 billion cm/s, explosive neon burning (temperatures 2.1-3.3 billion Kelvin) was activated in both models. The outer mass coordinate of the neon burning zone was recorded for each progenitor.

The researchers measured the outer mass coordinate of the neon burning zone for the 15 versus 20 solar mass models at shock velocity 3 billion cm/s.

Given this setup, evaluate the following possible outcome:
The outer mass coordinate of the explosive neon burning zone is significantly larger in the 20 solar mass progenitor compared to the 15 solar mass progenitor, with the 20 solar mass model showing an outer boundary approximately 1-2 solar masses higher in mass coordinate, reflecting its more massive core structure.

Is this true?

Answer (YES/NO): NO